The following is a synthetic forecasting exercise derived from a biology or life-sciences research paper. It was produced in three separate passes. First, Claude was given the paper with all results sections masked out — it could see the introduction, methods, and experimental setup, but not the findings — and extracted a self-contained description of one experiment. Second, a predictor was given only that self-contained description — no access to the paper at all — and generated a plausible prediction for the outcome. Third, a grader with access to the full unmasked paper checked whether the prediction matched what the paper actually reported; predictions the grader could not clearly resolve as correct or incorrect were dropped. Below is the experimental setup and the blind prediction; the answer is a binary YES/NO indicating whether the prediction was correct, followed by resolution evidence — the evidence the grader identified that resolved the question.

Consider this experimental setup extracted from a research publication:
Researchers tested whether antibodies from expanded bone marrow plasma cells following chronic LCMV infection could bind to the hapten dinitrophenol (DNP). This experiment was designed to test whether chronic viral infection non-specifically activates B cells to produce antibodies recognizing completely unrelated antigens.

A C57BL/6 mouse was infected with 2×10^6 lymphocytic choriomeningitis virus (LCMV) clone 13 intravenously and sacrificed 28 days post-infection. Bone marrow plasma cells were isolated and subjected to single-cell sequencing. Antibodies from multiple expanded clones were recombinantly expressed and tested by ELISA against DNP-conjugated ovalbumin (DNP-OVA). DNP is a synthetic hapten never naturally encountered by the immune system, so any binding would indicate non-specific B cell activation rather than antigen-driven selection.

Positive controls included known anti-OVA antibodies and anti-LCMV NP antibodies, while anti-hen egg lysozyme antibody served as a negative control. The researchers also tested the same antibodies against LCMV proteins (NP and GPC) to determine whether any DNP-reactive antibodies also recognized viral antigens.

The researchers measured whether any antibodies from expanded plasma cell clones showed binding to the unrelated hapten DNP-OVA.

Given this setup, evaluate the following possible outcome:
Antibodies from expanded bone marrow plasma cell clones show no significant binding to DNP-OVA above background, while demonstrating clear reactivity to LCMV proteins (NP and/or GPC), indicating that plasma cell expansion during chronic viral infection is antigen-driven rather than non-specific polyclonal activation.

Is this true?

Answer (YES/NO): NO